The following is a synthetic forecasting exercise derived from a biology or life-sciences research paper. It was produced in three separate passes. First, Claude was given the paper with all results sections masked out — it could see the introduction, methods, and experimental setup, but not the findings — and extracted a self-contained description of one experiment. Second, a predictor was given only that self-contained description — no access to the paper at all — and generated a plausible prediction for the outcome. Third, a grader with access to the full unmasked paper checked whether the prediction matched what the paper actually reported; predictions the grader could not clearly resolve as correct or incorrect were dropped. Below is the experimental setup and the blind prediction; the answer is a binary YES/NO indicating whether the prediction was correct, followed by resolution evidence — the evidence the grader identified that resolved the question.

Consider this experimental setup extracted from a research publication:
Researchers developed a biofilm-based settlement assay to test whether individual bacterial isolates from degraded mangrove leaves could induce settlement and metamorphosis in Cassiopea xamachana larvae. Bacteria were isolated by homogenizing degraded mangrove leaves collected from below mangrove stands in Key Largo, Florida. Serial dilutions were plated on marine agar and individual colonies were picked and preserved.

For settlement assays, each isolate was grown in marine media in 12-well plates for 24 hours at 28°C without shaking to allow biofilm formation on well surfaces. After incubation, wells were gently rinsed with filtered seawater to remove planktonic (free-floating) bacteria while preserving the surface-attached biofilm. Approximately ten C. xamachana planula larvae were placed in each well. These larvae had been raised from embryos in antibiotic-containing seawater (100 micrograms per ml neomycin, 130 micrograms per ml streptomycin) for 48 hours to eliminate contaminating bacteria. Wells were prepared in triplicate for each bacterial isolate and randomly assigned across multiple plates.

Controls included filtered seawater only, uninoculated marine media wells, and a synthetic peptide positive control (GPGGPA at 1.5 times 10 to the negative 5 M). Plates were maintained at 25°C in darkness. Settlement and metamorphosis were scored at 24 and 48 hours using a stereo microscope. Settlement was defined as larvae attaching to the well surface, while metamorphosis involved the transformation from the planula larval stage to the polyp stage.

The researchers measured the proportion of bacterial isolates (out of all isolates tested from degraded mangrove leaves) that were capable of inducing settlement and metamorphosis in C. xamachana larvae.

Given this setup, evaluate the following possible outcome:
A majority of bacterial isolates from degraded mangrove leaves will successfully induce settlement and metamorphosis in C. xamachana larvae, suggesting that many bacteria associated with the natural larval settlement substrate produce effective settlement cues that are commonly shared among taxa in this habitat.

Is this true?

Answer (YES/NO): NO